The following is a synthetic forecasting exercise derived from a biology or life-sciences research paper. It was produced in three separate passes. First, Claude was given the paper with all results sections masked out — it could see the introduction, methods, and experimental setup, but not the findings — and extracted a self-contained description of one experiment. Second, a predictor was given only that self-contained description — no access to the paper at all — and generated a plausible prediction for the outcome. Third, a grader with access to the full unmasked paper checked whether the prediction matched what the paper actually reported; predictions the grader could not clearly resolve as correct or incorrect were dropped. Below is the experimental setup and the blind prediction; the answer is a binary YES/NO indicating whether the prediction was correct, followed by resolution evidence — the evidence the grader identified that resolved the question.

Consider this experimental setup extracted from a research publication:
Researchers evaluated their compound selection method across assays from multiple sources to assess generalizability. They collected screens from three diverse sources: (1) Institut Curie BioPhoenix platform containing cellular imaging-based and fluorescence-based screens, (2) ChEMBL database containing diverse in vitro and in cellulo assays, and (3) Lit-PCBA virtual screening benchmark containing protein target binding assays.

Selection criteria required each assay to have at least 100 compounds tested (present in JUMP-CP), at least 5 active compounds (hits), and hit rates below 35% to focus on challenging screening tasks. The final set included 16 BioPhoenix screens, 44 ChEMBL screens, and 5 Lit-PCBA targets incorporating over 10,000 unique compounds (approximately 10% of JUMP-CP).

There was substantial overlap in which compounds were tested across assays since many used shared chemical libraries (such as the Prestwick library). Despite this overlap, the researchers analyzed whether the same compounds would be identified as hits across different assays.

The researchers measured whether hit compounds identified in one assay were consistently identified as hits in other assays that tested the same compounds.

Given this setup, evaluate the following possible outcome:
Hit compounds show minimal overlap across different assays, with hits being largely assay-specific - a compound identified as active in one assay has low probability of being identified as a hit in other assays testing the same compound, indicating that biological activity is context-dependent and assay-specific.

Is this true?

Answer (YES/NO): YES